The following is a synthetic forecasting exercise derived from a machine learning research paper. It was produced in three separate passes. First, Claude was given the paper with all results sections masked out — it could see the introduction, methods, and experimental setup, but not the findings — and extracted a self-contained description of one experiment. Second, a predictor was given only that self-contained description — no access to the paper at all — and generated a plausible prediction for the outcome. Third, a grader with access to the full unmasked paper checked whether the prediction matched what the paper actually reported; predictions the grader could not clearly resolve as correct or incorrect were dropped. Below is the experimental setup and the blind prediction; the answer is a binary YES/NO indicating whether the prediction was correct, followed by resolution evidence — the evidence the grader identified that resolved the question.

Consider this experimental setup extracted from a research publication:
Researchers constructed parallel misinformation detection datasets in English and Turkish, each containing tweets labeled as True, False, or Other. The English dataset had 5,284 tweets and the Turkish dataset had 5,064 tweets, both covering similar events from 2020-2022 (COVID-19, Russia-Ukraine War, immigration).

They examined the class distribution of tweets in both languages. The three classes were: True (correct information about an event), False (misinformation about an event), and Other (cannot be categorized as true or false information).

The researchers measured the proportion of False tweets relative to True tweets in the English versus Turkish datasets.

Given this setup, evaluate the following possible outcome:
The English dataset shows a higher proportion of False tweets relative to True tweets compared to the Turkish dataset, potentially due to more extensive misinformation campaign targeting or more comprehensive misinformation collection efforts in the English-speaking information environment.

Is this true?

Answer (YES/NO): NO